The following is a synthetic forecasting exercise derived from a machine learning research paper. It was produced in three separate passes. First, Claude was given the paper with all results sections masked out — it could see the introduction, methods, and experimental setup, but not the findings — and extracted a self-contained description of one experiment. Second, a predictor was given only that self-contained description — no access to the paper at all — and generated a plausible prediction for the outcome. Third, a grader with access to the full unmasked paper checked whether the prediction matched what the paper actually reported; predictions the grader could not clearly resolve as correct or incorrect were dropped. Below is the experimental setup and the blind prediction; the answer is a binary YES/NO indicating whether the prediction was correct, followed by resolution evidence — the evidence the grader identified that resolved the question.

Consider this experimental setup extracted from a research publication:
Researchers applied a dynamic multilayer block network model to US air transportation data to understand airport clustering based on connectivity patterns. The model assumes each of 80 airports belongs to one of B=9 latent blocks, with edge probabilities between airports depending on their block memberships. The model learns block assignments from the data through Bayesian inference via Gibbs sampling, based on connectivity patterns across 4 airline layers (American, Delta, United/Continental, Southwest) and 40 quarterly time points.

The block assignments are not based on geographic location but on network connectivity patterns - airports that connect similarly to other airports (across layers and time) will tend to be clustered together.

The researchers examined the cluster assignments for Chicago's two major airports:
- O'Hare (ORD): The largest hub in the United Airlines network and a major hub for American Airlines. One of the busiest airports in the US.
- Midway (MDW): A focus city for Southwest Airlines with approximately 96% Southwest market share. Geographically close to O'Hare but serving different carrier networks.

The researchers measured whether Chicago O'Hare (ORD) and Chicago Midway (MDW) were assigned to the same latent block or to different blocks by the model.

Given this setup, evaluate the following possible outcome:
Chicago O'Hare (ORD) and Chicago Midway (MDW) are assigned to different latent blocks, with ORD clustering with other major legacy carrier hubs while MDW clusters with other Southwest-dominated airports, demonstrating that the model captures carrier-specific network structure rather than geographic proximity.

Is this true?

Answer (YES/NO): YES